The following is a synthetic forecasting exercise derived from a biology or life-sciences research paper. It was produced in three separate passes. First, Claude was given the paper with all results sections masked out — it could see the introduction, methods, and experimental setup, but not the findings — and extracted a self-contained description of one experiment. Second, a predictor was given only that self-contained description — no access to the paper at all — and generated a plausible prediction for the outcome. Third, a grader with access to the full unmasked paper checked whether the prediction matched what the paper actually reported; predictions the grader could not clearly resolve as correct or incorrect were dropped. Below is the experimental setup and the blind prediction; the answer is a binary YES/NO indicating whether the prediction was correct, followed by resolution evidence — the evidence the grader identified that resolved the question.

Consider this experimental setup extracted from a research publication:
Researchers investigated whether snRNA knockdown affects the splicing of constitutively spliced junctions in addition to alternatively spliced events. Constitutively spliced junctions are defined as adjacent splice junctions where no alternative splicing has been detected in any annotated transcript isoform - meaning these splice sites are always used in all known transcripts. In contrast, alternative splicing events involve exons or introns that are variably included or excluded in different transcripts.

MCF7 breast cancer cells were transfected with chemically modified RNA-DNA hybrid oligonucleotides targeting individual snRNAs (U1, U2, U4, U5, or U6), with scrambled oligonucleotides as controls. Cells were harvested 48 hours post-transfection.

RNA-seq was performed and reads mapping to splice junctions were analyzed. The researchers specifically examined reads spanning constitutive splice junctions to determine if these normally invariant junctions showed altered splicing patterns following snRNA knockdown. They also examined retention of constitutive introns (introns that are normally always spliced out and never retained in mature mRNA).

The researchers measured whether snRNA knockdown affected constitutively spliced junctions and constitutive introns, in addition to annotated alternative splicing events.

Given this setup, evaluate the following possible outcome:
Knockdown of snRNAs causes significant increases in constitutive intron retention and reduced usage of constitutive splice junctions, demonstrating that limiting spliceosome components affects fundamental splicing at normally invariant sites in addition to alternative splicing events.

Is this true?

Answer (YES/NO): NO